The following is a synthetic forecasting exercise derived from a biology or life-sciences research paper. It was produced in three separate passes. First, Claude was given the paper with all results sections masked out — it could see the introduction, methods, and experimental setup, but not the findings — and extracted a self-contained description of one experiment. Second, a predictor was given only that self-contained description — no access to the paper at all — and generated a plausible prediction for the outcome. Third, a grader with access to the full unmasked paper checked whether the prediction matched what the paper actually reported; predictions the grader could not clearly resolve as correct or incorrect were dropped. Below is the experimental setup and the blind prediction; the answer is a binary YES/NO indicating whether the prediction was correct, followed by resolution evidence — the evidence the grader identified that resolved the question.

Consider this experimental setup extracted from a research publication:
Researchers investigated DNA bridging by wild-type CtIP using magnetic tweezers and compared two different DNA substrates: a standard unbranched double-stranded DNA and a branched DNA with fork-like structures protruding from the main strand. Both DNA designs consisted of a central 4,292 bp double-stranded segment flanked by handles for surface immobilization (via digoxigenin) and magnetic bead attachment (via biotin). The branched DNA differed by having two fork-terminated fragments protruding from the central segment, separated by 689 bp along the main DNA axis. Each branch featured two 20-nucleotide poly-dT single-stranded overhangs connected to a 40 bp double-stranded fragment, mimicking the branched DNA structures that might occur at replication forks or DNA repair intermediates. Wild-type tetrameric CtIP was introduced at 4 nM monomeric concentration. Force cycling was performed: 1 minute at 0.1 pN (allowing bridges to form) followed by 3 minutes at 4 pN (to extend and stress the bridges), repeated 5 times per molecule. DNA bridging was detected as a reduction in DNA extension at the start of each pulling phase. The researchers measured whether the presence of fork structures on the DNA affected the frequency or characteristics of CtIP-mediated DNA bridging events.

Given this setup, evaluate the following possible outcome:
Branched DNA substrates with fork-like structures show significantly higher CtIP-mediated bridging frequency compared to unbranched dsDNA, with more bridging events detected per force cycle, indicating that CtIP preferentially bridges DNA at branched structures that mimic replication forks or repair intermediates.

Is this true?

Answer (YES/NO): NO